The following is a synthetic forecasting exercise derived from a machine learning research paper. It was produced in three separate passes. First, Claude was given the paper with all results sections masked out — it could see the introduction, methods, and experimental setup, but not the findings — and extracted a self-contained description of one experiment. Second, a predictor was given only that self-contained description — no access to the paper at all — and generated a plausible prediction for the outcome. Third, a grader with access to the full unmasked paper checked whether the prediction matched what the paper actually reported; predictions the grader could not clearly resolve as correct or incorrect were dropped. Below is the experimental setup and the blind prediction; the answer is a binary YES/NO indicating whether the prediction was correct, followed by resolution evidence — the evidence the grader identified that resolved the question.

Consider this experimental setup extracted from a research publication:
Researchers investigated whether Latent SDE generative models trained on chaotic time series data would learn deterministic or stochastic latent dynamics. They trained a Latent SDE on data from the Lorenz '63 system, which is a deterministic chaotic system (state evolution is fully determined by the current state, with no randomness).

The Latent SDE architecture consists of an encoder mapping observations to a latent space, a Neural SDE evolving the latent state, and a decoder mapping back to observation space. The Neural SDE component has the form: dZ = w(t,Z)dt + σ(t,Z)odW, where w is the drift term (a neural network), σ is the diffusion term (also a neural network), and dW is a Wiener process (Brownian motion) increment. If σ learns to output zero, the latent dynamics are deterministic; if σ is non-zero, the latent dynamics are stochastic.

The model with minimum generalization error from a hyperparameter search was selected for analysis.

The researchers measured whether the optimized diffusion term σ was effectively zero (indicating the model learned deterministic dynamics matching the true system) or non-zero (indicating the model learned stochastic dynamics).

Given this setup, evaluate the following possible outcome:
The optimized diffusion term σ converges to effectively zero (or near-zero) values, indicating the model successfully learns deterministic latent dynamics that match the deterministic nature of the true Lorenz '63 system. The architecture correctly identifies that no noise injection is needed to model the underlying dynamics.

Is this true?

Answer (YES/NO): NO